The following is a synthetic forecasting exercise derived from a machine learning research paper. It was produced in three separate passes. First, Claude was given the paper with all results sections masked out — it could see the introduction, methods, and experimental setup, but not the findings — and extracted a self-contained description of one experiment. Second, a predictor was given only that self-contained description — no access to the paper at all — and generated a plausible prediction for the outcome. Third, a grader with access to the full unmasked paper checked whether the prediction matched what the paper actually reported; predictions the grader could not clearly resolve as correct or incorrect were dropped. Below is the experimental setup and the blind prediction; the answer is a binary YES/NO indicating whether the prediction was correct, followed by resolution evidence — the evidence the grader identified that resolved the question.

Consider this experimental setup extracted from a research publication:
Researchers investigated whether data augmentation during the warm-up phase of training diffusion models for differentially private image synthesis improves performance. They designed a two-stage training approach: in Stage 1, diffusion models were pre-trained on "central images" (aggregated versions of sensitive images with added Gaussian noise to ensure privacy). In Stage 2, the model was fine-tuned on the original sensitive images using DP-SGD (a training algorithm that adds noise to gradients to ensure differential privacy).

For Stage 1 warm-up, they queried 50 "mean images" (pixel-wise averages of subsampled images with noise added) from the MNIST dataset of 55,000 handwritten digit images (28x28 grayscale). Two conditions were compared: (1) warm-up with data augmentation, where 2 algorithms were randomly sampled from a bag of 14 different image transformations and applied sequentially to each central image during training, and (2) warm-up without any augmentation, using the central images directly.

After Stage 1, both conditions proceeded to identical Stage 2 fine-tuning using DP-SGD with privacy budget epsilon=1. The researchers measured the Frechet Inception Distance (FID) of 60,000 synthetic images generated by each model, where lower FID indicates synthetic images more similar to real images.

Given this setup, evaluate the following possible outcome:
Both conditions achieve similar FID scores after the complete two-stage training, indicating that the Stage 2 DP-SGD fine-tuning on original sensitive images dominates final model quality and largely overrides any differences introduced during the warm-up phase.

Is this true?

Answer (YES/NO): NO